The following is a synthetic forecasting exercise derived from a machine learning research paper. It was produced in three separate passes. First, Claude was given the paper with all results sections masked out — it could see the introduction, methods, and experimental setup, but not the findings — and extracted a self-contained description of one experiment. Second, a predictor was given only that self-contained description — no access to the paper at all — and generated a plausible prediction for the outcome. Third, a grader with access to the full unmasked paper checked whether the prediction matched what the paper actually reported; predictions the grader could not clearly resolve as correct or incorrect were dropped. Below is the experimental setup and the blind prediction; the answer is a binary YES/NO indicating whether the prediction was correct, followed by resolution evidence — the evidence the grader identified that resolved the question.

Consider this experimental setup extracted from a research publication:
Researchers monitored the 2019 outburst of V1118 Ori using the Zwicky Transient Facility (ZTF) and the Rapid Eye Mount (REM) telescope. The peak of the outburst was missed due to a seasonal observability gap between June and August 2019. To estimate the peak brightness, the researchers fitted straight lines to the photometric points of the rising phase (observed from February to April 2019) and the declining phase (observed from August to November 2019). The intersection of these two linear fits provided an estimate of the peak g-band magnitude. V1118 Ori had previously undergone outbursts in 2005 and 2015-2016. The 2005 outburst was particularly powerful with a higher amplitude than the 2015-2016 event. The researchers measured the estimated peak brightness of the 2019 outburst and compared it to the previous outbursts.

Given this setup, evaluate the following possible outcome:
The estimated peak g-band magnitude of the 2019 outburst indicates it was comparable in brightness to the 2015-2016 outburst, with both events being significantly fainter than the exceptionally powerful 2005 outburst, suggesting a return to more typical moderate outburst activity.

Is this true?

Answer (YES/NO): YES